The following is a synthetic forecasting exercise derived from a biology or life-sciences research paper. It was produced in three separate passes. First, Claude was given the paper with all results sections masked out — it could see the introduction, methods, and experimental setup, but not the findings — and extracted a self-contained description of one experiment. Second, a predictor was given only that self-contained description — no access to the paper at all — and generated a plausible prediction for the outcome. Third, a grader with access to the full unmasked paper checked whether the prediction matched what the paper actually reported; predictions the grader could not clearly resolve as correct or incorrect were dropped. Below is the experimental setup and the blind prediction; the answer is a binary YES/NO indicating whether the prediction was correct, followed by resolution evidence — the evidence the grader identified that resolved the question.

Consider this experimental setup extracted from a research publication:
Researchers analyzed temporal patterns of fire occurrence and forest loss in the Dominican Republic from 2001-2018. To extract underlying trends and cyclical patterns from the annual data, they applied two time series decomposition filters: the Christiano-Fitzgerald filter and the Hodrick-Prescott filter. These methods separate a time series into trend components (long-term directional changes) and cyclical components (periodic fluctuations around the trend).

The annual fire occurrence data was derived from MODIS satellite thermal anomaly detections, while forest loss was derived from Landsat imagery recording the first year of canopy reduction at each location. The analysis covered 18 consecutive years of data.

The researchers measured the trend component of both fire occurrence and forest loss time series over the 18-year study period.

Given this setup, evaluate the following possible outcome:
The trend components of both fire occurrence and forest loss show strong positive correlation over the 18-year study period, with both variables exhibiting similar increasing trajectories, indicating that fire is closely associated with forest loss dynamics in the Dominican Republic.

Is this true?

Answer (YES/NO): NO